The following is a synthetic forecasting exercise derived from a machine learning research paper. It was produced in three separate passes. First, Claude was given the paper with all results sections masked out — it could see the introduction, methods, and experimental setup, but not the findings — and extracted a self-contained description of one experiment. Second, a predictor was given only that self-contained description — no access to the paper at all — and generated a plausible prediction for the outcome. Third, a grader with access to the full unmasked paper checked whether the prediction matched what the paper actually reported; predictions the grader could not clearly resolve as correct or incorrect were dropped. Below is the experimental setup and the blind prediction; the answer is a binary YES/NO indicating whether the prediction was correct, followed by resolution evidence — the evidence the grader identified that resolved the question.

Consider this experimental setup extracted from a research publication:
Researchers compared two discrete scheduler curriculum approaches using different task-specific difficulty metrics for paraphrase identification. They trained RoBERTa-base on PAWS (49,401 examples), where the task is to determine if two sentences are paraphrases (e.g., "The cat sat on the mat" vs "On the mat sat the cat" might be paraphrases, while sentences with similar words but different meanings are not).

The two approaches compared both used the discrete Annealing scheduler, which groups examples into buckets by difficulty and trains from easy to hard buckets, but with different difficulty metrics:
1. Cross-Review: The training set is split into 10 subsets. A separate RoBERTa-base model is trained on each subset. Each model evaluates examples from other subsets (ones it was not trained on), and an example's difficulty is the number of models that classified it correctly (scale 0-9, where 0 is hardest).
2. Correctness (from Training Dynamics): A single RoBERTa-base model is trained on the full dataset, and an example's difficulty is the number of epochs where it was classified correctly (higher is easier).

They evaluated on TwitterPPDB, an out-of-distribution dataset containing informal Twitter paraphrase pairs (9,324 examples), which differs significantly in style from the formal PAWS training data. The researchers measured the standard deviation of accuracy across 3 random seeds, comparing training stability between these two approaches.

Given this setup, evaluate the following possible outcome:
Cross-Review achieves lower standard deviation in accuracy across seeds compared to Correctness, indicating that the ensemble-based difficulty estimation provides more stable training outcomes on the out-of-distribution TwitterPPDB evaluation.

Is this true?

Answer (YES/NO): NO